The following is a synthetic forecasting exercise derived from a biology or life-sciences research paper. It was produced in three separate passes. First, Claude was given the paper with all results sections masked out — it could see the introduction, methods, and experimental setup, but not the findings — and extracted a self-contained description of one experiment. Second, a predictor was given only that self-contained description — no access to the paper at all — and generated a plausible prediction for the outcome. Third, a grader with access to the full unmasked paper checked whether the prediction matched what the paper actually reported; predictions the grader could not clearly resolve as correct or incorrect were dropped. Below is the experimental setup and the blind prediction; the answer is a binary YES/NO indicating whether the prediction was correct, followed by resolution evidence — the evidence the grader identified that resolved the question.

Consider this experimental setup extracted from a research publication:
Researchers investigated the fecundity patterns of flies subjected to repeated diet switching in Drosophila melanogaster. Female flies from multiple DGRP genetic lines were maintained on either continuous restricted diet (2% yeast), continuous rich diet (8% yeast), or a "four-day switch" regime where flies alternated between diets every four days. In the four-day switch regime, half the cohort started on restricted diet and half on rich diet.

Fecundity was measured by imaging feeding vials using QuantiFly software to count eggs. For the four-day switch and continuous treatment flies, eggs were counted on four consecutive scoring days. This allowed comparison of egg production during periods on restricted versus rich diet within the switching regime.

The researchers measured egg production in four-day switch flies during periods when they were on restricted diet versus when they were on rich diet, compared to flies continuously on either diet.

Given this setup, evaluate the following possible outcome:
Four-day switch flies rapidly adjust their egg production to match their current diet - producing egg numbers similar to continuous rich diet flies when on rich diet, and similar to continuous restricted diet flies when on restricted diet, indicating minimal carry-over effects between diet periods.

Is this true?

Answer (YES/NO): NO